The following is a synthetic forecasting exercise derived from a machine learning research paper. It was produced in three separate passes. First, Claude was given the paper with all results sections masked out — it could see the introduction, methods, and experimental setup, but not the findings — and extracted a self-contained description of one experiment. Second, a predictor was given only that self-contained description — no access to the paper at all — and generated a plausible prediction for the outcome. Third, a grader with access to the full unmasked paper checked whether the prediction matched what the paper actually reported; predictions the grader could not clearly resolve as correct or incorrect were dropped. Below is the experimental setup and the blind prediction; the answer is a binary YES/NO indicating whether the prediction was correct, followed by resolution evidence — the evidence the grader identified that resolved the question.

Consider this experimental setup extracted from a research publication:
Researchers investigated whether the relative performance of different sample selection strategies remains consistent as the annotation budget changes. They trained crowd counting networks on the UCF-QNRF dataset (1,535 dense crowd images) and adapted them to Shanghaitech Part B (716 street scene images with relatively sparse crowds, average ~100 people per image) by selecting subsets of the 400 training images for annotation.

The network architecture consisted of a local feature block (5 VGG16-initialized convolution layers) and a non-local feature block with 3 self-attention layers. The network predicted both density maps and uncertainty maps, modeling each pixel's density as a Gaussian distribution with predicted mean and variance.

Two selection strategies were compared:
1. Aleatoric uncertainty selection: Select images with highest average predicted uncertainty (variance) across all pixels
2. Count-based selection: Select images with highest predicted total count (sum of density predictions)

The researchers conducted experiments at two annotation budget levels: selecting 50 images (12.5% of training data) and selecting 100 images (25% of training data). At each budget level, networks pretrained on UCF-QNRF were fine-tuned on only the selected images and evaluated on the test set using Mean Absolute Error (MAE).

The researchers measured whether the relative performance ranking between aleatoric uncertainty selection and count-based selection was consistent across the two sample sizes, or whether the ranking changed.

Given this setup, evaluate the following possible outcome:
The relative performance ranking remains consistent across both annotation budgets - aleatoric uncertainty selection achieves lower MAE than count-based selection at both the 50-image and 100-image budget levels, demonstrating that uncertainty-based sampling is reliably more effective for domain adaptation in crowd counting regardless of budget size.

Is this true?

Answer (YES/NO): NO